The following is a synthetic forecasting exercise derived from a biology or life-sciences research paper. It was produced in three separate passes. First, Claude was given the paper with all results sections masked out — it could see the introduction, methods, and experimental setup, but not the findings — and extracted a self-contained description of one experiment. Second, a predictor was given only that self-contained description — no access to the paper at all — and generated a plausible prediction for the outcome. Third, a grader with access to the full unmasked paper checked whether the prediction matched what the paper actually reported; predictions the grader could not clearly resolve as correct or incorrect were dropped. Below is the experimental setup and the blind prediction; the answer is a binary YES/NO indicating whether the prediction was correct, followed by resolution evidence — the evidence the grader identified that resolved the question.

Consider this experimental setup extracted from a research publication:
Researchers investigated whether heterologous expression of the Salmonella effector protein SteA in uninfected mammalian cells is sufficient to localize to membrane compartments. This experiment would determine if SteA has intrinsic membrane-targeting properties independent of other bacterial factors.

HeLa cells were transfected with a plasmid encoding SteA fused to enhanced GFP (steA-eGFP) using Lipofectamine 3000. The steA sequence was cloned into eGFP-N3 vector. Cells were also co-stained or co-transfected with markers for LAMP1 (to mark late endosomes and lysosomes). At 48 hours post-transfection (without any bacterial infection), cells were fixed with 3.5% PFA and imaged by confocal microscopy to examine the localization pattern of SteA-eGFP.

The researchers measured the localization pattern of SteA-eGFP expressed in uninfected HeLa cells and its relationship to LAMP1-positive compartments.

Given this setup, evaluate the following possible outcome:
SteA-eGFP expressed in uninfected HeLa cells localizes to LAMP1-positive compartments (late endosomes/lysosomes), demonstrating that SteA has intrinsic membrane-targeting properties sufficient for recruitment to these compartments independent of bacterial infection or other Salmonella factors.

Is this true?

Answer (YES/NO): NO